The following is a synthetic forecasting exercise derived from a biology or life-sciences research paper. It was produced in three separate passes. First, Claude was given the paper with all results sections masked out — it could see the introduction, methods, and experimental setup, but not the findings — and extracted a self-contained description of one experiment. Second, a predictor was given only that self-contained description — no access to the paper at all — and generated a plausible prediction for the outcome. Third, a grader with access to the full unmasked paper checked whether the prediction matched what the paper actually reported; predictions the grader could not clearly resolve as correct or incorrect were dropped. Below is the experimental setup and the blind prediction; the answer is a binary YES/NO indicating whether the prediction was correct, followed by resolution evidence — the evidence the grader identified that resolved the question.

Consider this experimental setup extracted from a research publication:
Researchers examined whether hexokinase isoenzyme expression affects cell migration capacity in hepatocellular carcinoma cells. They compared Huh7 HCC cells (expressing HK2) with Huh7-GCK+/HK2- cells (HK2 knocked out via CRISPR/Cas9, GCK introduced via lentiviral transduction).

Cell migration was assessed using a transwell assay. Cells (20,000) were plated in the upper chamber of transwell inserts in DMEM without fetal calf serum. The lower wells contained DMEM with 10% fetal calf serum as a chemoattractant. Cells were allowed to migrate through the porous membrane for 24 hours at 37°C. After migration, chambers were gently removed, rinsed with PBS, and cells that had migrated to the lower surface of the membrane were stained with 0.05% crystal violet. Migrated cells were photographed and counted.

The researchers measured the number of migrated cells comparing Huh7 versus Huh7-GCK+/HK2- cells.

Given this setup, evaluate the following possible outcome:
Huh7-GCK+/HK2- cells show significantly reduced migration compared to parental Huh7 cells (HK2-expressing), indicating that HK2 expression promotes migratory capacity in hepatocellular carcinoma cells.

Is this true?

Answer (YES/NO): NO